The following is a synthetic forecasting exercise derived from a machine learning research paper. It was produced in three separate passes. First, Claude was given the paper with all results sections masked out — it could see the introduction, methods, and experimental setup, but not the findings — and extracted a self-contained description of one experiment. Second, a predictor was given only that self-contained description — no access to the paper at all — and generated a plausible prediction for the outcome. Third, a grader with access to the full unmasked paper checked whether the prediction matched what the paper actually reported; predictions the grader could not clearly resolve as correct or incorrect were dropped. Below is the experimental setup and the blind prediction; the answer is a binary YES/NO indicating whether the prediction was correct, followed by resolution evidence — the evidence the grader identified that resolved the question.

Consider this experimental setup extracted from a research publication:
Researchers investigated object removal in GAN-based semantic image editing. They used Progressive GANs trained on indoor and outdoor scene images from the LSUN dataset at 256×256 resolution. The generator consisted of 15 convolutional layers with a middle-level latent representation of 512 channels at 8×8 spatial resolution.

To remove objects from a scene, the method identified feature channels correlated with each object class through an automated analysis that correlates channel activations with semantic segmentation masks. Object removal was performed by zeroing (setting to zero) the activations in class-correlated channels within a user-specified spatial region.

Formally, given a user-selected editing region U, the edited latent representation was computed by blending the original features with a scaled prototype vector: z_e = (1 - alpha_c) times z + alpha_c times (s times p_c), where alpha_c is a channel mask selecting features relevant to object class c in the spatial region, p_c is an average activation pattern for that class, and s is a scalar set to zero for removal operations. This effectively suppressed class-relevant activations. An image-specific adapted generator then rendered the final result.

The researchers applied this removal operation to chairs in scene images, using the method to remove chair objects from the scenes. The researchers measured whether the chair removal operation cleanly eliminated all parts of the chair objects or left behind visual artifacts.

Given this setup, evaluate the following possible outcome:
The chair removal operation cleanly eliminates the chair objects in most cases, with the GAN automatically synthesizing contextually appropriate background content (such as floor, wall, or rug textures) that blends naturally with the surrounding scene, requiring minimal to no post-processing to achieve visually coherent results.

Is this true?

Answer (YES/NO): NO